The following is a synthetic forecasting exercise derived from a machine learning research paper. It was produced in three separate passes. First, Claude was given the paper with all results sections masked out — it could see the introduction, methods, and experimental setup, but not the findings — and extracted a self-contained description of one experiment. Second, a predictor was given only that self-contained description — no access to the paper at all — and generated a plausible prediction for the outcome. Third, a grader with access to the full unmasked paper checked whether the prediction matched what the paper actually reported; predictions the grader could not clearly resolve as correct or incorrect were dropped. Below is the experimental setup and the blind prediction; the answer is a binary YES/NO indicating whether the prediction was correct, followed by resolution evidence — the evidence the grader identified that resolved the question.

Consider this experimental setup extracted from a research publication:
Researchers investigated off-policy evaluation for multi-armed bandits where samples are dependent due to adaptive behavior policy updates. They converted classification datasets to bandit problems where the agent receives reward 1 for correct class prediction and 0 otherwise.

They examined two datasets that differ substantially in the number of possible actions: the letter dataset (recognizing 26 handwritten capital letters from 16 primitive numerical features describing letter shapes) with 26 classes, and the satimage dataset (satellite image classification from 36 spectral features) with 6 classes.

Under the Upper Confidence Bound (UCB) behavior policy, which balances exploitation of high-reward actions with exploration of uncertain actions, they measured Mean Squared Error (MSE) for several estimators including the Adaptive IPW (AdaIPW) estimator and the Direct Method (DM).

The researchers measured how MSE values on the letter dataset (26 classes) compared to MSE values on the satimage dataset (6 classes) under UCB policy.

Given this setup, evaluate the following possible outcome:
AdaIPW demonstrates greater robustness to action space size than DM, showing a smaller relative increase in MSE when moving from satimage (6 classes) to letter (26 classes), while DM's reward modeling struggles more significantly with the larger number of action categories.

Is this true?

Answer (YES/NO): YES